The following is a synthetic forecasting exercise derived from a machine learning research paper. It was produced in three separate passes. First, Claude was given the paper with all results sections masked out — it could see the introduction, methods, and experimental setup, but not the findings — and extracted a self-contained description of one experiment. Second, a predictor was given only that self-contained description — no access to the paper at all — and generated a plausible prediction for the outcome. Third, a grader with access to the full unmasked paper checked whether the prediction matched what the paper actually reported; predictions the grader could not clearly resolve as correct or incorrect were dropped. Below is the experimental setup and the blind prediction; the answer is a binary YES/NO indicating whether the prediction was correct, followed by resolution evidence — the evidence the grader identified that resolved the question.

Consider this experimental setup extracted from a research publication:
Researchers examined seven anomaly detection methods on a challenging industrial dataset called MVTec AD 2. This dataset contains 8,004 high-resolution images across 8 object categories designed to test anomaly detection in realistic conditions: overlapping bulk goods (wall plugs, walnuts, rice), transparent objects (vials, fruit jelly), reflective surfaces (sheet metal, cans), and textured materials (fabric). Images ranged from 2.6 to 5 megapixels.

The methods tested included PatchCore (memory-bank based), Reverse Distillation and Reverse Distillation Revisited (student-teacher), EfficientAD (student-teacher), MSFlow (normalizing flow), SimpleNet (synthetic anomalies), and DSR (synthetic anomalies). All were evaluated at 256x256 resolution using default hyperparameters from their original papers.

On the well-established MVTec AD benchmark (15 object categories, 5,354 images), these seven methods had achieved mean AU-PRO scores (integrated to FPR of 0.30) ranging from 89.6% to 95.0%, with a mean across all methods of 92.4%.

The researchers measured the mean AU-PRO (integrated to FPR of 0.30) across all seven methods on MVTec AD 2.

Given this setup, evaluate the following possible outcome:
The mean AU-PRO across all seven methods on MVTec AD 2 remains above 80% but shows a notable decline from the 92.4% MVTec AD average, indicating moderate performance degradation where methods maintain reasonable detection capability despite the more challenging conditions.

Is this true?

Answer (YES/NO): NO